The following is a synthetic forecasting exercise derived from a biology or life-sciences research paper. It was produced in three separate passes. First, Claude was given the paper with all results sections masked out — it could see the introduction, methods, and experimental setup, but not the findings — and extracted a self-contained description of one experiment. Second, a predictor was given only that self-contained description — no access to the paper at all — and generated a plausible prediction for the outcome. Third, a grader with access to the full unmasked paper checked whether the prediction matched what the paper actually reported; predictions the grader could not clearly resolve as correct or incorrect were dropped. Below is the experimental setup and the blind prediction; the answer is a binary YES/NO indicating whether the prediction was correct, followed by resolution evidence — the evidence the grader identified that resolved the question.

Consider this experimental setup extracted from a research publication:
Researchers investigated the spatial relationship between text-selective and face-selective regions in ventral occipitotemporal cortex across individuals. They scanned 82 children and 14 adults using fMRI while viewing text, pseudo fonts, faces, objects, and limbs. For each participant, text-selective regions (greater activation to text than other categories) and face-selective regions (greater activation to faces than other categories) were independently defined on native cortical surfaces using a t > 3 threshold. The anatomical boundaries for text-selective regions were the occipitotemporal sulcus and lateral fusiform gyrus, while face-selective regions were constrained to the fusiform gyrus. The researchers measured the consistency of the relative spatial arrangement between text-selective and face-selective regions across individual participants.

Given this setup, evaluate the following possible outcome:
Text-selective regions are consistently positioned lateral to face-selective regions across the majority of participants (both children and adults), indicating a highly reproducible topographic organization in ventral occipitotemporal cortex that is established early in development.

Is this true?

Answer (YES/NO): NO